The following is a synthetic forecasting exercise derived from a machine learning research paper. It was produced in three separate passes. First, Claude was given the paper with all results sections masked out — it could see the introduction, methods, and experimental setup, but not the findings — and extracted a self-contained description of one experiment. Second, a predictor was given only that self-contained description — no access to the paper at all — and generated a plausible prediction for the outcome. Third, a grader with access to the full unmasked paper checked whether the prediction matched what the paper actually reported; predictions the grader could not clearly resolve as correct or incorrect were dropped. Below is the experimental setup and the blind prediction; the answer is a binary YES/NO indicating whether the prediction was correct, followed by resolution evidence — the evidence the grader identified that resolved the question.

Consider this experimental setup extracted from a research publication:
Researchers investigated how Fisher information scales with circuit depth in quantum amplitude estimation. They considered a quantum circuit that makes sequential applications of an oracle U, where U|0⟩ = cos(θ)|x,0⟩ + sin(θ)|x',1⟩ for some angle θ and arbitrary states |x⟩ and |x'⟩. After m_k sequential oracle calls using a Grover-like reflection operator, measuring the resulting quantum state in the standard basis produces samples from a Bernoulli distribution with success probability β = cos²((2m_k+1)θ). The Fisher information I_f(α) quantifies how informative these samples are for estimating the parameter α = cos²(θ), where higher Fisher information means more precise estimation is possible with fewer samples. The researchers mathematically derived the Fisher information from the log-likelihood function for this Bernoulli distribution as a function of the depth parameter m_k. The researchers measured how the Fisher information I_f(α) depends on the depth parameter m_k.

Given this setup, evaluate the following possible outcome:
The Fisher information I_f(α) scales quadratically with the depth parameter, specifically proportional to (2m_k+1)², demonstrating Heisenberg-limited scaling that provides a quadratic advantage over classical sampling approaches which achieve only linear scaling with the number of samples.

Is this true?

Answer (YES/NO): YES